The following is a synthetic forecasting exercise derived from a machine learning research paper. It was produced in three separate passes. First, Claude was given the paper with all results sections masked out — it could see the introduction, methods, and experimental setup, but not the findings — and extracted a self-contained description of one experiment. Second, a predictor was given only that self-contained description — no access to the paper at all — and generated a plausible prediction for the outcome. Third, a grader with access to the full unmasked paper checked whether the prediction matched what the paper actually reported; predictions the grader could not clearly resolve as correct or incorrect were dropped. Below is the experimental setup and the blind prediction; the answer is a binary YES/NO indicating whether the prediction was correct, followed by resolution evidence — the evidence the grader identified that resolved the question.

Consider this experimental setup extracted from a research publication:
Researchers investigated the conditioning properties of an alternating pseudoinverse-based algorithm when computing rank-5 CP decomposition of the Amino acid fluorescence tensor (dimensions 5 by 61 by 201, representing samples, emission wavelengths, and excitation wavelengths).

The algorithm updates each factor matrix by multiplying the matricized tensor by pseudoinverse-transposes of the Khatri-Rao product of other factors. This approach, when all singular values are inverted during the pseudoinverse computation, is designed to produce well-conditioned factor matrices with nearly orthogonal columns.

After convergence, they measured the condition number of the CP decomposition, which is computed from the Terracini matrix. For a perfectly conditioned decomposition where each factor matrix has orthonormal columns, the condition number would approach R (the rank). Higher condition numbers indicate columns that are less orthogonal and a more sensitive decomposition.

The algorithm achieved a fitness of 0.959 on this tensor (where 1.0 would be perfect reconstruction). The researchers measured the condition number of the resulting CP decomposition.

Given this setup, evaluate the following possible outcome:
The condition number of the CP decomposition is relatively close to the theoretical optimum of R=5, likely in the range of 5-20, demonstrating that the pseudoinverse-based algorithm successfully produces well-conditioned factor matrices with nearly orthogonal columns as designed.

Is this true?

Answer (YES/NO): YES